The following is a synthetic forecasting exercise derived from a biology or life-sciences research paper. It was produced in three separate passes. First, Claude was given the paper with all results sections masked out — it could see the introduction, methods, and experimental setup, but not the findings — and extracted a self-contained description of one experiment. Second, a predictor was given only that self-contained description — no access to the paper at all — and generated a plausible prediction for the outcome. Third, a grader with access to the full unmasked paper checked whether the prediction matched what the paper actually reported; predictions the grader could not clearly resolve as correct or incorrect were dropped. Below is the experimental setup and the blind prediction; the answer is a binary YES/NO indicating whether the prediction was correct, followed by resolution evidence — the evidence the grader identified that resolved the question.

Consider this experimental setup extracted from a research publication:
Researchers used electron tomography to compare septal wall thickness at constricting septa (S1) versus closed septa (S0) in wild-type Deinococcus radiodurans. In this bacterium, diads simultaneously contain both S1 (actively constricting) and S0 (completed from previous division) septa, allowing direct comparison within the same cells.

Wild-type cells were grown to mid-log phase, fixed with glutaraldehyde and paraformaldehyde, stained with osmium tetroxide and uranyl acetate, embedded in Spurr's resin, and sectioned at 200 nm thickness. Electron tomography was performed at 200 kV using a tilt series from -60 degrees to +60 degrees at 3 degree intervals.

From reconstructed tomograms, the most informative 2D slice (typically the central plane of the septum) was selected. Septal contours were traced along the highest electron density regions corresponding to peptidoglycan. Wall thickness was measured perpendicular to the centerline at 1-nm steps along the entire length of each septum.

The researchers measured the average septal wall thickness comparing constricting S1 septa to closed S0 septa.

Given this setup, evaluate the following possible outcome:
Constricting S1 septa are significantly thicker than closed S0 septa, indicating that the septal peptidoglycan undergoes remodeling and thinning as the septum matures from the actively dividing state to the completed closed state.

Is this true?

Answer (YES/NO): NO